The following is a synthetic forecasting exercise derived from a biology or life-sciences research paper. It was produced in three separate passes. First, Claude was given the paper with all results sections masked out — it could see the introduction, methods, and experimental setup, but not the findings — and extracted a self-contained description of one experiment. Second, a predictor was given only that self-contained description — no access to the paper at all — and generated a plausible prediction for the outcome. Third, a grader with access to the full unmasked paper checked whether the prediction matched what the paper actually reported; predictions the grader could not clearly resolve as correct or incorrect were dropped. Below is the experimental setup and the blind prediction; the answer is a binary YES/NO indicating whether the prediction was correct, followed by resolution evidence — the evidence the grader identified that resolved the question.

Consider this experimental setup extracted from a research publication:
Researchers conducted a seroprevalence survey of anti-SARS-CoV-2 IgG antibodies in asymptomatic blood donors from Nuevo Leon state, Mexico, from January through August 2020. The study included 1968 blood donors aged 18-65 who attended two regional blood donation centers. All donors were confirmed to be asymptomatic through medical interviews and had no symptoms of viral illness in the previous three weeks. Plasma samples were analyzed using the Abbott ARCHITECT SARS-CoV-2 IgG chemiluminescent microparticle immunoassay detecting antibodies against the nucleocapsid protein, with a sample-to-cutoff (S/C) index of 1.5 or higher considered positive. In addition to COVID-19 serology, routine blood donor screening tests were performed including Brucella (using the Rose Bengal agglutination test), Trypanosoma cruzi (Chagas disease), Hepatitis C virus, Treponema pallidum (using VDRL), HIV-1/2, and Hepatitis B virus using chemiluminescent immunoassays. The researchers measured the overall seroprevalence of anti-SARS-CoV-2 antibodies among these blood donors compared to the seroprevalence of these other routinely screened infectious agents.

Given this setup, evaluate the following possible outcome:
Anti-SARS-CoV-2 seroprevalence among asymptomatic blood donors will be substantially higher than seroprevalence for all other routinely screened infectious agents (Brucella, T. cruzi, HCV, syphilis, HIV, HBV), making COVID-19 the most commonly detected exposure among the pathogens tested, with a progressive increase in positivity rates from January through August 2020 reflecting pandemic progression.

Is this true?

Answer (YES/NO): YES